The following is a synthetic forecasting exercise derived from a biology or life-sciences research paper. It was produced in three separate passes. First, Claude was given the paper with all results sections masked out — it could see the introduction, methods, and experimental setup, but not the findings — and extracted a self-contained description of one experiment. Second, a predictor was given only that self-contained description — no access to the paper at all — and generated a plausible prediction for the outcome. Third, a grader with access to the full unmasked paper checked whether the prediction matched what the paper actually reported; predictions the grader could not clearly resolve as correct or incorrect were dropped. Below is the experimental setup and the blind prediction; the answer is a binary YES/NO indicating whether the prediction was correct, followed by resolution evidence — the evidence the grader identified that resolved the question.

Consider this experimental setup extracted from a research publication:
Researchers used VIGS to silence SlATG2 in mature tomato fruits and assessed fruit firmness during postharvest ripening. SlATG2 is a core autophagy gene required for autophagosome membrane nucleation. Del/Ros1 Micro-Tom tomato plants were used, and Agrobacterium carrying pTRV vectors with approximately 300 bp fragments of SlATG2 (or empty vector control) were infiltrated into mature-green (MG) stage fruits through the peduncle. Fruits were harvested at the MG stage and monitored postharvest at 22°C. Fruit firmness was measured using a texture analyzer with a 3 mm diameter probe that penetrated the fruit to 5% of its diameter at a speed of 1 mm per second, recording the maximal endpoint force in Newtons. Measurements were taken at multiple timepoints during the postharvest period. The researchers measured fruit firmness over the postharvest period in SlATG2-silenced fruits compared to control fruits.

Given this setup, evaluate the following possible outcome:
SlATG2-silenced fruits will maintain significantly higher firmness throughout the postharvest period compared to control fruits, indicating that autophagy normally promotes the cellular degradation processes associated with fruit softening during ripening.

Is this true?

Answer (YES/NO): NO